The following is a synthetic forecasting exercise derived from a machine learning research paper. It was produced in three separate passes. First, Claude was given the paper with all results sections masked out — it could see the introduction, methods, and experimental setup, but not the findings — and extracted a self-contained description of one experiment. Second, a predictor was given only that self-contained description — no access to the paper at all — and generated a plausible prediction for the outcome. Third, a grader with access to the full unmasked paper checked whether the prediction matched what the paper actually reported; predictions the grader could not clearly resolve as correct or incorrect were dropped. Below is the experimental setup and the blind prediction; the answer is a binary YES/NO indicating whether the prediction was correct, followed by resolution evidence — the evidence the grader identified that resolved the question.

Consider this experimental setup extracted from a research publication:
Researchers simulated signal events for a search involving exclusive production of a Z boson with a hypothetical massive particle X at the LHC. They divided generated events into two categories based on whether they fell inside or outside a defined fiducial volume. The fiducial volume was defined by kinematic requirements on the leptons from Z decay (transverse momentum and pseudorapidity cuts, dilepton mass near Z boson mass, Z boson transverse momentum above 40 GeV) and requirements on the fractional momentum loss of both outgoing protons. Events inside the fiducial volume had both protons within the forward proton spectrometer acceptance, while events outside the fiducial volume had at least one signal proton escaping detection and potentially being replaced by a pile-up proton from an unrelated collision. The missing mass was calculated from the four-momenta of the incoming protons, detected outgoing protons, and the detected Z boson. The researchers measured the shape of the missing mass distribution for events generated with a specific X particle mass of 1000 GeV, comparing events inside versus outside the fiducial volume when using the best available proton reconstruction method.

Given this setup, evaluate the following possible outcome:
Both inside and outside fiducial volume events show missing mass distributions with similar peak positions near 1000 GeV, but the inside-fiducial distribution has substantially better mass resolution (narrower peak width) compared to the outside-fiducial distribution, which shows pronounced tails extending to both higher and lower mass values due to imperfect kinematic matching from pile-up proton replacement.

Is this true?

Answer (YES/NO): NO